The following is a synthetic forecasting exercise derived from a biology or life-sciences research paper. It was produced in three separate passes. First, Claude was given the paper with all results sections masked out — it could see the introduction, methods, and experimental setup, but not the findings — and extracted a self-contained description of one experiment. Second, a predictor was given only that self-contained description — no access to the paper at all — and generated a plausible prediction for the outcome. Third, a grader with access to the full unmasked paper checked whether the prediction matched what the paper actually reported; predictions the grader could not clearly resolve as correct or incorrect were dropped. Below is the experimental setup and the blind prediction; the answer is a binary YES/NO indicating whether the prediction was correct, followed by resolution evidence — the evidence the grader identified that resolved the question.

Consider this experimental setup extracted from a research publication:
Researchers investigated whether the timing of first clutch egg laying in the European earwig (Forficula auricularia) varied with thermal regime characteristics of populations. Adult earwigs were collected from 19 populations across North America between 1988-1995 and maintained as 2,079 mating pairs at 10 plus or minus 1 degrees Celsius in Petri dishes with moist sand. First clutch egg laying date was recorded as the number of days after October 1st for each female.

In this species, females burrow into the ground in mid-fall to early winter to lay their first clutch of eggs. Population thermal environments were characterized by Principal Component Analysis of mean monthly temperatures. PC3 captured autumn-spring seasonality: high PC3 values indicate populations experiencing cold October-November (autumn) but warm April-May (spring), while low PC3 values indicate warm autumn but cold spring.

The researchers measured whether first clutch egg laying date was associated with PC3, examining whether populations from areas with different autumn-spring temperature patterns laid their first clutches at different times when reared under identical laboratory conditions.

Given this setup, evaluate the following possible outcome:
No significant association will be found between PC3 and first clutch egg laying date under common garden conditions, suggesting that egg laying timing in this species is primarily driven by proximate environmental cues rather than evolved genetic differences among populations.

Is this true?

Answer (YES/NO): NO